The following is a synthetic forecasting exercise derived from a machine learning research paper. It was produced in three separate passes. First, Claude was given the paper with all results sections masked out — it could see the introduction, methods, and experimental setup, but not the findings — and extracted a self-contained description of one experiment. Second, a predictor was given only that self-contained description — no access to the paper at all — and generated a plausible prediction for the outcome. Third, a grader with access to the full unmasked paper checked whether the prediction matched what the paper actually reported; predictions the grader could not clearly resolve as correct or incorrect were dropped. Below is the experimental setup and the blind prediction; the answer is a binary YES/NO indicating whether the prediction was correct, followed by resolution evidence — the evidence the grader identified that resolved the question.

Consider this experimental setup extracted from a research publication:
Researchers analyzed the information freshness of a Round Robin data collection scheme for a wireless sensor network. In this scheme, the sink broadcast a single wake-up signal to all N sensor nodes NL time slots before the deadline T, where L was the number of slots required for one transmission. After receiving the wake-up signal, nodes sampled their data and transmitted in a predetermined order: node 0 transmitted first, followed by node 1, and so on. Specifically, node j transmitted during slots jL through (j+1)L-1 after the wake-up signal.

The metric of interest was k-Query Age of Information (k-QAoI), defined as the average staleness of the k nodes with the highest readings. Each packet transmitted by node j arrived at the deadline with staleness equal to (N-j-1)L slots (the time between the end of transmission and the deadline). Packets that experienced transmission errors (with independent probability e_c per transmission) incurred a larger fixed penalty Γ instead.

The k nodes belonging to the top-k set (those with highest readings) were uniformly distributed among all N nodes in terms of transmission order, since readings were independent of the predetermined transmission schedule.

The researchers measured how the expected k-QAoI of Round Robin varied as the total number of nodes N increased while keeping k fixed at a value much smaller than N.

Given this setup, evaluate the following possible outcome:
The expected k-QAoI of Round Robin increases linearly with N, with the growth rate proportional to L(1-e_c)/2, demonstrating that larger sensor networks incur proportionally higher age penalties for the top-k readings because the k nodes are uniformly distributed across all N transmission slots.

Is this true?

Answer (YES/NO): YES